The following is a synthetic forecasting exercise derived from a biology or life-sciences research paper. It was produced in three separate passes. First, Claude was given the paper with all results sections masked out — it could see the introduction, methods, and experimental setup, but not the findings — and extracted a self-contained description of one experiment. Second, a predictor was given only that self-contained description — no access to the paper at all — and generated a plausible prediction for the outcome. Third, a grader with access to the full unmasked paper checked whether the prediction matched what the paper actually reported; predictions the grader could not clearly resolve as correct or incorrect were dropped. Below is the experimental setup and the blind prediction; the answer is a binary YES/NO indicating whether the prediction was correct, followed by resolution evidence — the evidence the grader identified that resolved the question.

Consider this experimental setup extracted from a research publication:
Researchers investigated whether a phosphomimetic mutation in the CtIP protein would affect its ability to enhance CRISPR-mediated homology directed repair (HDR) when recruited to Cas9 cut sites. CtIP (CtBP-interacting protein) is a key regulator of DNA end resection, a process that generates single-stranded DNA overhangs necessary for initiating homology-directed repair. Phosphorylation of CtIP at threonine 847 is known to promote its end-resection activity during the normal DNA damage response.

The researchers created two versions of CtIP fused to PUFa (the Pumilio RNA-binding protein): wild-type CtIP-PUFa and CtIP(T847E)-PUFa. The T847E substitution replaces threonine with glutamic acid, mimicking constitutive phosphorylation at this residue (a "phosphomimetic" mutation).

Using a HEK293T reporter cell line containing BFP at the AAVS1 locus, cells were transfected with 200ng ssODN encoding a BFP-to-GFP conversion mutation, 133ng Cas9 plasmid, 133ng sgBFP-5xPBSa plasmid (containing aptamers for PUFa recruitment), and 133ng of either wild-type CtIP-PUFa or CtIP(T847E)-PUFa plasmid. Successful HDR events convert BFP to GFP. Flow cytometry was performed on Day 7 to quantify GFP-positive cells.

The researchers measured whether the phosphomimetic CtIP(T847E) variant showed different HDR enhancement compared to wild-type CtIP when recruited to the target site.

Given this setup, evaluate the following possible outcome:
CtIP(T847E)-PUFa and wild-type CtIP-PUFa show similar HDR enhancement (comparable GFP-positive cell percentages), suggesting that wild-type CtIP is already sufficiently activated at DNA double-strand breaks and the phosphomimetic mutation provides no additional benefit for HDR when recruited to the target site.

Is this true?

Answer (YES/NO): NO